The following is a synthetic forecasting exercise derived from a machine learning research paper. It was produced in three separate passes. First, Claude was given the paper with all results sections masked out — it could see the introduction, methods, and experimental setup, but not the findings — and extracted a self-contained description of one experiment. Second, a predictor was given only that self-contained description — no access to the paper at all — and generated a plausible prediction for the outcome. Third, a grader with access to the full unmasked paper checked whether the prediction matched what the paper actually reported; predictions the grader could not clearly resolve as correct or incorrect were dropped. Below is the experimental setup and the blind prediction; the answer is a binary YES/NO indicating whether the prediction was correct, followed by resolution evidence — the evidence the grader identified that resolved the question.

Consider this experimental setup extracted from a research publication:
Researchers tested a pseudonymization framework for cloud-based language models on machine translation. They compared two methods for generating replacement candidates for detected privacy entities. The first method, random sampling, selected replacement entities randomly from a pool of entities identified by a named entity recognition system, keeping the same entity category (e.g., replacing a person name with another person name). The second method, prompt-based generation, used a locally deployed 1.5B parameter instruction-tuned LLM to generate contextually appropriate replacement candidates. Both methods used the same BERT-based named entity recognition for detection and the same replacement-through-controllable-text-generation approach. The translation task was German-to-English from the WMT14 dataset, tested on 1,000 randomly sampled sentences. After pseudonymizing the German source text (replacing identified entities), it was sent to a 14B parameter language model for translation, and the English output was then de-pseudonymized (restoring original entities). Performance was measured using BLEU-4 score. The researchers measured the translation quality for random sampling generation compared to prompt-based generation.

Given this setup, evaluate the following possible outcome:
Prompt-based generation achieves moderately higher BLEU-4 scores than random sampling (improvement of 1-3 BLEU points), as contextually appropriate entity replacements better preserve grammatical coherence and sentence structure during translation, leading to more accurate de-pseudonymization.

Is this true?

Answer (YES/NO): NO